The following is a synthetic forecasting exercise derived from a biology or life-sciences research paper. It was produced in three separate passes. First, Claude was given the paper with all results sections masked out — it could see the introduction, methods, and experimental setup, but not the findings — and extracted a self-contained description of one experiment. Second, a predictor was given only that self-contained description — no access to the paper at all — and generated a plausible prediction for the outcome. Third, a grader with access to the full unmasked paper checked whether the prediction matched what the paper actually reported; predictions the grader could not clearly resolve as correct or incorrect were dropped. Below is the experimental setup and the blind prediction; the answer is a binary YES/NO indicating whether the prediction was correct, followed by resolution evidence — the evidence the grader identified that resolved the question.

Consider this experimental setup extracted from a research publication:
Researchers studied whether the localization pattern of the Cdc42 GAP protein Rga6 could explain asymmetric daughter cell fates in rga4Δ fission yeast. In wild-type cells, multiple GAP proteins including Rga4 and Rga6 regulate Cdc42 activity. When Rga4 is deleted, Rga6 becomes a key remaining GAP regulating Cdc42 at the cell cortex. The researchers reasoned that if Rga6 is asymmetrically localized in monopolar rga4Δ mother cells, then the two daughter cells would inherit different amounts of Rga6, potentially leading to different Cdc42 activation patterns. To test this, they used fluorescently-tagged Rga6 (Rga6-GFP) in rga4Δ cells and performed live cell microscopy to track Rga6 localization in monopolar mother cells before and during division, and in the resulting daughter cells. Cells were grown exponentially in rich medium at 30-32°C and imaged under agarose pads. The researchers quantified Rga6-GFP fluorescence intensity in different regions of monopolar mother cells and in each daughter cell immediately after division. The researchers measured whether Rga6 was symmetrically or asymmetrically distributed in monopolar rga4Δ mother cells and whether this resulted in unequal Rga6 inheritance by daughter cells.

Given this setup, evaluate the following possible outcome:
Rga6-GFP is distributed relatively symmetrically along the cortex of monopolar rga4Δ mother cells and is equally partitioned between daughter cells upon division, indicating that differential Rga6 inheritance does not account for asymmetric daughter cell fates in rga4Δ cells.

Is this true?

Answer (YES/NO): NO